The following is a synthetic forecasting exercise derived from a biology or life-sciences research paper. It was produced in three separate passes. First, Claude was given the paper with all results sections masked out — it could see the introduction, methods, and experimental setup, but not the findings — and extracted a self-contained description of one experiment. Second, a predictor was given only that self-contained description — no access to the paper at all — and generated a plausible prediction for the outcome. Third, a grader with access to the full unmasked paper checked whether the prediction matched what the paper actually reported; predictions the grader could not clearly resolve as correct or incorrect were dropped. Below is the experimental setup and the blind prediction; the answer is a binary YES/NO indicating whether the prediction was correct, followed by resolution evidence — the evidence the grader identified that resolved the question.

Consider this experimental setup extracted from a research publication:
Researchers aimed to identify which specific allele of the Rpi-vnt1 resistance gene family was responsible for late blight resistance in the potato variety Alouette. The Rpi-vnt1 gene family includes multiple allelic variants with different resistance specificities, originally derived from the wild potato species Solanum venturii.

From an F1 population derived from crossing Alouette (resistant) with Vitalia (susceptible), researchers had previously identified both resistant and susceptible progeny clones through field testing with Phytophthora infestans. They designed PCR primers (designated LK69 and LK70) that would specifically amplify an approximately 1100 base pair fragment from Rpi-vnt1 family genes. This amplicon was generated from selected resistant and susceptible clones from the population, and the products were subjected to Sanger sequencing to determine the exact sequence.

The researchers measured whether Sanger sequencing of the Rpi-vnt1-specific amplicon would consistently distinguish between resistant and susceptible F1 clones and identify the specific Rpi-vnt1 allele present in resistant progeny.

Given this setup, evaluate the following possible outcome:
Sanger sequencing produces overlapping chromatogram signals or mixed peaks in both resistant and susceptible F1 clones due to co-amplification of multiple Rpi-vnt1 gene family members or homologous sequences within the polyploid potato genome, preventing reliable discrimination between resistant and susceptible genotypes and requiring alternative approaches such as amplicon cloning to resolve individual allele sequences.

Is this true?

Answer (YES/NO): NO